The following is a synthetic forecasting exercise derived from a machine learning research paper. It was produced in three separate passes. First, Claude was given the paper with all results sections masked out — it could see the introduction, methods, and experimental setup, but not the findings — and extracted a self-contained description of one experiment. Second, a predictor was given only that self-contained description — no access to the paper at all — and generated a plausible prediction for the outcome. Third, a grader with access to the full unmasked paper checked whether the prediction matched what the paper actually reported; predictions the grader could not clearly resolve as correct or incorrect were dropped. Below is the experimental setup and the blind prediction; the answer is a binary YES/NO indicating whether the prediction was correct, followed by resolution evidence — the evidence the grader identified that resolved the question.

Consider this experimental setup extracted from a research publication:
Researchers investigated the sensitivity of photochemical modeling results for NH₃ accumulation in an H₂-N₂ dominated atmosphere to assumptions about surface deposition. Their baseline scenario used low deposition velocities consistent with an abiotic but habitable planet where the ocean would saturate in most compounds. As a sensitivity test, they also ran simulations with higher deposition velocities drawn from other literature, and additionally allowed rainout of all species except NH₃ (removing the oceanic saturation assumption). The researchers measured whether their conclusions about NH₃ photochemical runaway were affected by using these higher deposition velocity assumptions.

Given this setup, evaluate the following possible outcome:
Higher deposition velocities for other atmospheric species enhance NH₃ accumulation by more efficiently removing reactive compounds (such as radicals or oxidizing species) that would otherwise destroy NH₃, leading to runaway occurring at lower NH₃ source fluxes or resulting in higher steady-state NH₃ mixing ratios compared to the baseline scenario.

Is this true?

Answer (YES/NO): NO